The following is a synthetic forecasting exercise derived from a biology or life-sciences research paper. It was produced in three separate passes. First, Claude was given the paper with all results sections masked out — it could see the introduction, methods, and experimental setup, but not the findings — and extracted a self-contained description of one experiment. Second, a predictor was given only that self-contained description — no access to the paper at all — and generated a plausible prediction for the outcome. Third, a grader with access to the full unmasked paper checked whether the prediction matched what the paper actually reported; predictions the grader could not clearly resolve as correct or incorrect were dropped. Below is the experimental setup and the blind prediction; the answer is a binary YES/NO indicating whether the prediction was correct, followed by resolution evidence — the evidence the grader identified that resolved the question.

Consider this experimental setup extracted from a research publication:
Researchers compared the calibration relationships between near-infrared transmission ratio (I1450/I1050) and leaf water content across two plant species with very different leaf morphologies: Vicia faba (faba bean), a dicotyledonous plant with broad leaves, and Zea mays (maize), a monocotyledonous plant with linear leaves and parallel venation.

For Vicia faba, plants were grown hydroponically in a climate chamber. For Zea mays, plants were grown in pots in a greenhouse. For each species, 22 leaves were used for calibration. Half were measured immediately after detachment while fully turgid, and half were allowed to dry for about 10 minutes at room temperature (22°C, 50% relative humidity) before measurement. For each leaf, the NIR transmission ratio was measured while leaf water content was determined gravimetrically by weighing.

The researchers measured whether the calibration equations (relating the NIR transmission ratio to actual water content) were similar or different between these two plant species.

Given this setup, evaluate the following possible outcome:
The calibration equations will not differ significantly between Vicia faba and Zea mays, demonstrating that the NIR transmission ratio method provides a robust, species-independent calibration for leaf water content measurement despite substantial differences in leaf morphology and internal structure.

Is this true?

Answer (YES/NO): NO